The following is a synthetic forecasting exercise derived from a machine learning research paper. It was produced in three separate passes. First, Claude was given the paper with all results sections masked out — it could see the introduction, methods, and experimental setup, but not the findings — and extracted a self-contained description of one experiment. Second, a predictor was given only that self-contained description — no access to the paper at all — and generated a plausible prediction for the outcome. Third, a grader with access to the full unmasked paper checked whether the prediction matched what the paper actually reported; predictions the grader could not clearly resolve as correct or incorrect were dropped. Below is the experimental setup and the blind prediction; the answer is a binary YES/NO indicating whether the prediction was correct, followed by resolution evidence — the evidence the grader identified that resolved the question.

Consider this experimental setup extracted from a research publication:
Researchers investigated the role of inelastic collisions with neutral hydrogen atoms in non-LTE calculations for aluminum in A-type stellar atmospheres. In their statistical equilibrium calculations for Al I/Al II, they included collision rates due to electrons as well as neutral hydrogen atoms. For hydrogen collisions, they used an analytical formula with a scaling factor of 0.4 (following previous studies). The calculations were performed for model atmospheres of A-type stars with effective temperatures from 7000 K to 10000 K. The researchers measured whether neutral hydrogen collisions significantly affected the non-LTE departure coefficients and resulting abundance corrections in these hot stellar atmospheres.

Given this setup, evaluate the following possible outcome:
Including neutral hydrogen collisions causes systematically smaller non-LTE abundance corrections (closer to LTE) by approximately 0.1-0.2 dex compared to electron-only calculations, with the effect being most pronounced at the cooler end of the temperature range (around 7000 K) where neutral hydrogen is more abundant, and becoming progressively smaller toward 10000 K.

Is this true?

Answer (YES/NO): NO